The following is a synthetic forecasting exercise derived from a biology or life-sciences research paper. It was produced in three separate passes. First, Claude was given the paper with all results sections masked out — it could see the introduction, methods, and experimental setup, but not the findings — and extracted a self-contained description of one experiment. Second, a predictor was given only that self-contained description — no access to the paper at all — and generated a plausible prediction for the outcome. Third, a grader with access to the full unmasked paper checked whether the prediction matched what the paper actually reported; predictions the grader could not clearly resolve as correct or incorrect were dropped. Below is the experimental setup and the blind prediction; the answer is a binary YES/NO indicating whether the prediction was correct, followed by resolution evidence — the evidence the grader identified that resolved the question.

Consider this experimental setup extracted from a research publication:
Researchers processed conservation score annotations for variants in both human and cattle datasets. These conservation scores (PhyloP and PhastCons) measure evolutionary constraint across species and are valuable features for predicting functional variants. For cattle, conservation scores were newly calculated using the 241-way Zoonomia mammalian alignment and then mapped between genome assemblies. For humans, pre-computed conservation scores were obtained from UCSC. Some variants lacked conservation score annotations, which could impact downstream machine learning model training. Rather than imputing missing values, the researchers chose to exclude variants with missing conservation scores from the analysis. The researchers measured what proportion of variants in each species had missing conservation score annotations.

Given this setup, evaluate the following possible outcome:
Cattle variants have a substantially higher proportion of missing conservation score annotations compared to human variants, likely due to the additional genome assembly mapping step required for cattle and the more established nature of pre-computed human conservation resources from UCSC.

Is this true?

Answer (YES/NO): NO